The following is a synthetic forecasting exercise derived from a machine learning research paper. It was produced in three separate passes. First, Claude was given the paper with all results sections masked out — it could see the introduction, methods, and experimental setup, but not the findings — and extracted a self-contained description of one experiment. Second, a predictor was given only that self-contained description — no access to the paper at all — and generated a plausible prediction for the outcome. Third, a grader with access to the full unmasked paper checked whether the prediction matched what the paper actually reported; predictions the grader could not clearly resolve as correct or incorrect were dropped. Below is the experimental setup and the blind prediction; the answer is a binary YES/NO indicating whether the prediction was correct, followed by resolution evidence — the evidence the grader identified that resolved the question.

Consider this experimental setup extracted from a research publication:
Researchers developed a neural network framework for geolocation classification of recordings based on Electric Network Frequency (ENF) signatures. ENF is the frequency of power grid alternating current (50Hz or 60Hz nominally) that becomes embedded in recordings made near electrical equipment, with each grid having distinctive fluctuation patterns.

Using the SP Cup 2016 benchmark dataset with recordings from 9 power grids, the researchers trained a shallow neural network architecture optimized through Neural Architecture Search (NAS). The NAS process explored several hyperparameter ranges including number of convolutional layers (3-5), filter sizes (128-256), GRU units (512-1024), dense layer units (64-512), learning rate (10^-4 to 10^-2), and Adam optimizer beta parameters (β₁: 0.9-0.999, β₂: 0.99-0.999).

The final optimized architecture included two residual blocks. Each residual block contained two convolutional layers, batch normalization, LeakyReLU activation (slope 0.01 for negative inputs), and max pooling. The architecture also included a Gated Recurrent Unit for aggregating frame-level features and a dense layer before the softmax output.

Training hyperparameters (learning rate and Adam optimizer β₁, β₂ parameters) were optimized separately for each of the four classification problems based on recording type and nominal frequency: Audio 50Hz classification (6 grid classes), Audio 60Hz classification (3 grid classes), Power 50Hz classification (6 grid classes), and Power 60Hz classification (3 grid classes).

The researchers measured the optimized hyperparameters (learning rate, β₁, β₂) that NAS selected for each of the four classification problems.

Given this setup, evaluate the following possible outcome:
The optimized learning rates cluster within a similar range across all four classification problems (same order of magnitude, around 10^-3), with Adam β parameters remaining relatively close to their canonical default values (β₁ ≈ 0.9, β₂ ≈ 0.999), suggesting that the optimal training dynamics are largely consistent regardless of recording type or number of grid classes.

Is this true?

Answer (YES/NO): NO